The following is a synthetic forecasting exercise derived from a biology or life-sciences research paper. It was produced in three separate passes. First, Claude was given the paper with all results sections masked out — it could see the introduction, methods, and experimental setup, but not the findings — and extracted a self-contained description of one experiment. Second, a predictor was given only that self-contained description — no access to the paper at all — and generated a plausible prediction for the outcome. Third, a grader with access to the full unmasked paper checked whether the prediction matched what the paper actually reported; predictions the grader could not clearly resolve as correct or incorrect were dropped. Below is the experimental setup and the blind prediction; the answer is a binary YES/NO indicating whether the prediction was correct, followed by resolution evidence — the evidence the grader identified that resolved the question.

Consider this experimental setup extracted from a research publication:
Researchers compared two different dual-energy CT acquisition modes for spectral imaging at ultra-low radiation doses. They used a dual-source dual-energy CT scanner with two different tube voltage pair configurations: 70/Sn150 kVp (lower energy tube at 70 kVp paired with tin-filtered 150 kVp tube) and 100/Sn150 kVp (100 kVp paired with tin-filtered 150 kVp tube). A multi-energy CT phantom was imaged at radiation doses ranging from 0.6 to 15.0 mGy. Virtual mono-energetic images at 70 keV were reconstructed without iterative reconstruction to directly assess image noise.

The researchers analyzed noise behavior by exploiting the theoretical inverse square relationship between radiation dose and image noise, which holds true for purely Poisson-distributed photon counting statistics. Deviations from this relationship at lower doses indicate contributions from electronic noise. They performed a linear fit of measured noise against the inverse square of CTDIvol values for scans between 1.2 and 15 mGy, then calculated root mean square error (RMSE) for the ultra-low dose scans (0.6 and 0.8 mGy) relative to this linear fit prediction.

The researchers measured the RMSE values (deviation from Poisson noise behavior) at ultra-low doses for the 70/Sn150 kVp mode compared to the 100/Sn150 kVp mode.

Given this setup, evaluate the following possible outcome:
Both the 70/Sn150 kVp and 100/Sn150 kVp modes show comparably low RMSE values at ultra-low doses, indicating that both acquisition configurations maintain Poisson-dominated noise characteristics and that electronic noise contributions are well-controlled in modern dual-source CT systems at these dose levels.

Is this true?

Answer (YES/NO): NO